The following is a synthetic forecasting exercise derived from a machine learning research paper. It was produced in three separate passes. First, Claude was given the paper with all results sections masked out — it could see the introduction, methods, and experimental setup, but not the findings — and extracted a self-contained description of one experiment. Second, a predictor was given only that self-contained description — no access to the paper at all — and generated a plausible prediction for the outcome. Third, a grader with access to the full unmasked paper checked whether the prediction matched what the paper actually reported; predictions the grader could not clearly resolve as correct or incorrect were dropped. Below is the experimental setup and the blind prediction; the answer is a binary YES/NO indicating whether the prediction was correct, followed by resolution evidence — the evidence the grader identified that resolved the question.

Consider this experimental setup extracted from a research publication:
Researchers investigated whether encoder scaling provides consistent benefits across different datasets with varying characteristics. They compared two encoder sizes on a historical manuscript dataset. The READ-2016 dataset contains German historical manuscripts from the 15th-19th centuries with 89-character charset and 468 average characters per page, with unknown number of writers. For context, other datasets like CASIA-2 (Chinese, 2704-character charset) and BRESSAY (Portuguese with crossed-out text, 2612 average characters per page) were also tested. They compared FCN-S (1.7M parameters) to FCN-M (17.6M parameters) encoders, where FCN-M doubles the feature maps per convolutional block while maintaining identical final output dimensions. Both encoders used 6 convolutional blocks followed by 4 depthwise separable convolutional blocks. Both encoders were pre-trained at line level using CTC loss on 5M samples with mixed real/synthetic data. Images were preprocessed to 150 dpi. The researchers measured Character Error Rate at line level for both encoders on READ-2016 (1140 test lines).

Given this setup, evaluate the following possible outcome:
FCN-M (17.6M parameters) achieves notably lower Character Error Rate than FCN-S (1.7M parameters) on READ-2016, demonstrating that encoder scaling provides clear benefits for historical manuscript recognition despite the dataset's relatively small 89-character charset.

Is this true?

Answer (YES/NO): NO